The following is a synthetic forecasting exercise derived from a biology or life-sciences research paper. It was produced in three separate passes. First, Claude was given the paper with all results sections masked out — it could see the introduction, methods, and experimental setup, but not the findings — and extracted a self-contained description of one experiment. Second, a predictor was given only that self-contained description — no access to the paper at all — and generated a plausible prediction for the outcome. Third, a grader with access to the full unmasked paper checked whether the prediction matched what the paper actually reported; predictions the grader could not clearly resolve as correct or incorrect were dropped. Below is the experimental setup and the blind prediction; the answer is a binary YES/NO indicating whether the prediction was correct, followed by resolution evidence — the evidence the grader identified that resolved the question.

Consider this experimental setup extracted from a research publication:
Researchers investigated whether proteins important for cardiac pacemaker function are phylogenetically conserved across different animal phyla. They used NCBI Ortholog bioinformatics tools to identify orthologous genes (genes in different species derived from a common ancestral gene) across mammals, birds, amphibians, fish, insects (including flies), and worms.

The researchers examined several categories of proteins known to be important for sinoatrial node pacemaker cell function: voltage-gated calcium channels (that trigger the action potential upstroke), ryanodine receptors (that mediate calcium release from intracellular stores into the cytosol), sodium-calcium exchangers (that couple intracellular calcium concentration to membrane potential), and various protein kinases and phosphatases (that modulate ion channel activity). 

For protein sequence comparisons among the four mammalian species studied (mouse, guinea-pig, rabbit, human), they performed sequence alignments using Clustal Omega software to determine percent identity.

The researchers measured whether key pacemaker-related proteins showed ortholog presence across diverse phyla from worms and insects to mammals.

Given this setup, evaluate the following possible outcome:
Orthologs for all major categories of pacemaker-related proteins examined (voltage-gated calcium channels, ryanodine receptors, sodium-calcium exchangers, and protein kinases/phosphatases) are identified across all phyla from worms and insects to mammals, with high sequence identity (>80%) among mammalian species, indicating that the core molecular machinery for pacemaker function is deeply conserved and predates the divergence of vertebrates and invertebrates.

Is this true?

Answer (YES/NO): NO